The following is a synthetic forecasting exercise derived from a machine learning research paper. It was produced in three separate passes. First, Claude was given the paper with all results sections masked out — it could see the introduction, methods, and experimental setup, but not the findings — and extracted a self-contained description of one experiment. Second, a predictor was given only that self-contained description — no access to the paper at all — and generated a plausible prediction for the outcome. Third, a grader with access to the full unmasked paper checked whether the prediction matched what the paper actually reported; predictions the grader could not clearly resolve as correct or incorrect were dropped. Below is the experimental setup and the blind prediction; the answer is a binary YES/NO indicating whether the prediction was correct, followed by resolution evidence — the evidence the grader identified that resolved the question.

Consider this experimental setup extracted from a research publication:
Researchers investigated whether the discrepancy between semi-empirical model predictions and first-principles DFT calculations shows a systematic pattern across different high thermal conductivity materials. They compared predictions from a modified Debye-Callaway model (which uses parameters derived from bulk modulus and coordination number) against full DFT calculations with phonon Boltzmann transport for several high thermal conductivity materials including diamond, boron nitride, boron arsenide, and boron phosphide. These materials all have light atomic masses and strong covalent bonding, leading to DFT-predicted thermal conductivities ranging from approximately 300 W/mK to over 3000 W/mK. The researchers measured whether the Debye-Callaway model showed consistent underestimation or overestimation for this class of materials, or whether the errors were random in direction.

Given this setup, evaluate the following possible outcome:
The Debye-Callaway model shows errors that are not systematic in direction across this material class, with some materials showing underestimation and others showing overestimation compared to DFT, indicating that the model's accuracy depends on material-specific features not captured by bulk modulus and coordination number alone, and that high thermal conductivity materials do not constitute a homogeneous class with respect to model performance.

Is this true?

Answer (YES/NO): NO